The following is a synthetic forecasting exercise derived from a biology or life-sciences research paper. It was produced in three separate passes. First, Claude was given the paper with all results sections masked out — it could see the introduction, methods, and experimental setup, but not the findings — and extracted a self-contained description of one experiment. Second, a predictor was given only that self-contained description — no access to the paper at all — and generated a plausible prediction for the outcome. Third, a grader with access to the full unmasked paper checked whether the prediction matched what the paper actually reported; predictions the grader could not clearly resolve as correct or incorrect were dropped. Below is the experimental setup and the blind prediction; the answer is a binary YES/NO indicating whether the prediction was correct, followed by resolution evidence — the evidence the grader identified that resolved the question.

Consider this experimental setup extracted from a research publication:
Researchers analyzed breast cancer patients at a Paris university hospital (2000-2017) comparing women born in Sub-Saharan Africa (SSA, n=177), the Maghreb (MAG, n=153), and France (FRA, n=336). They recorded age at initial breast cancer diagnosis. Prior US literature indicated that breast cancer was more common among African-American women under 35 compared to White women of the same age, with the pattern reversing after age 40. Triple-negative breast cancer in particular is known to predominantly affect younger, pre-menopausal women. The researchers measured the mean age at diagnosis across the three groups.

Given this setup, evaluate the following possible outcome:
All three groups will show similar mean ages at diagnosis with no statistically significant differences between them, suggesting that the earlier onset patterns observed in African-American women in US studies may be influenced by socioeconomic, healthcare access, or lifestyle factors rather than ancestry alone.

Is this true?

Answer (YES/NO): NO